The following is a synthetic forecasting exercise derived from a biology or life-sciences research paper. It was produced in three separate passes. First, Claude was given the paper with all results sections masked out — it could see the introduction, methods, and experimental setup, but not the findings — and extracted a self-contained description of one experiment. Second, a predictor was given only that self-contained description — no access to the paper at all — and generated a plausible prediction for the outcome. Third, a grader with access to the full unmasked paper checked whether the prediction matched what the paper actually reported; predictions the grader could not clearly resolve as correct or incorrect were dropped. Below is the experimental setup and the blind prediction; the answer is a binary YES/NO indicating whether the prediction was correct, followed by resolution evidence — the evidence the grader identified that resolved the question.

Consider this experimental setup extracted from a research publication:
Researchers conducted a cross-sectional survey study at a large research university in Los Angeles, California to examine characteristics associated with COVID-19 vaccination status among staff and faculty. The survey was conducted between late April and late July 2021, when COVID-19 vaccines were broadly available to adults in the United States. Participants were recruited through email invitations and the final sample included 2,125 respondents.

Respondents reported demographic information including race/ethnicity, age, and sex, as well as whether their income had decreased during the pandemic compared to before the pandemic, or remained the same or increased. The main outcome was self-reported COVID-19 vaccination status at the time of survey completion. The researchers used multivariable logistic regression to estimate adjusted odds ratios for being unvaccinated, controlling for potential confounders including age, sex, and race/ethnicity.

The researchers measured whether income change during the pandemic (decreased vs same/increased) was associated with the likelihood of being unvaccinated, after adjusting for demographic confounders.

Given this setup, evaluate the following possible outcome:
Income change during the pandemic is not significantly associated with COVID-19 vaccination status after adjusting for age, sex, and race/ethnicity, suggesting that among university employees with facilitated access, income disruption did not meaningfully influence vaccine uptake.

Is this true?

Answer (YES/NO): NO